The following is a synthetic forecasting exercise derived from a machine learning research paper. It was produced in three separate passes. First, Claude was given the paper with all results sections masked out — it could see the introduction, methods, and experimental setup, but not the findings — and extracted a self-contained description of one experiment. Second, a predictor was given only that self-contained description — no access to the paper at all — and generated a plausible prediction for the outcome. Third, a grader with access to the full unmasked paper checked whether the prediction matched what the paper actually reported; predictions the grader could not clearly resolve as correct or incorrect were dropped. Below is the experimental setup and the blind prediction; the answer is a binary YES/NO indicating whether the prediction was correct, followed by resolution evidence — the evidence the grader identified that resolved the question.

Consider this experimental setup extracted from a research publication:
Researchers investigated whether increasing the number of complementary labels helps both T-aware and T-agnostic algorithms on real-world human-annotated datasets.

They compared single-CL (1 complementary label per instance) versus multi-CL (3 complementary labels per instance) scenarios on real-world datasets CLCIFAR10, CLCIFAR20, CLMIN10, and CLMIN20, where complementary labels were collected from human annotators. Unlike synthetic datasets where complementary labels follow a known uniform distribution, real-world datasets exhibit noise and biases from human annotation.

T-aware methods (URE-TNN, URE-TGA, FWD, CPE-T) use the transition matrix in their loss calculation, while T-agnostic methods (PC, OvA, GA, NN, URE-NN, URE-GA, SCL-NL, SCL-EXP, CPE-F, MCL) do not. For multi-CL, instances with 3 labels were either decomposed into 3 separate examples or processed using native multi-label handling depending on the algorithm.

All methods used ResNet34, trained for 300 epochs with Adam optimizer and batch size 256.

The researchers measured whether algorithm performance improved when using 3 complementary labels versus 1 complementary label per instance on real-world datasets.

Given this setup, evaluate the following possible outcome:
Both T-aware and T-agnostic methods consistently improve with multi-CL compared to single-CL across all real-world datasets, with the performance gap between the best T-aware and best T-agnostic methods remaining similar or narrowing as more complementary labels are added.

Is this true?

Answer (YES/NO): NO